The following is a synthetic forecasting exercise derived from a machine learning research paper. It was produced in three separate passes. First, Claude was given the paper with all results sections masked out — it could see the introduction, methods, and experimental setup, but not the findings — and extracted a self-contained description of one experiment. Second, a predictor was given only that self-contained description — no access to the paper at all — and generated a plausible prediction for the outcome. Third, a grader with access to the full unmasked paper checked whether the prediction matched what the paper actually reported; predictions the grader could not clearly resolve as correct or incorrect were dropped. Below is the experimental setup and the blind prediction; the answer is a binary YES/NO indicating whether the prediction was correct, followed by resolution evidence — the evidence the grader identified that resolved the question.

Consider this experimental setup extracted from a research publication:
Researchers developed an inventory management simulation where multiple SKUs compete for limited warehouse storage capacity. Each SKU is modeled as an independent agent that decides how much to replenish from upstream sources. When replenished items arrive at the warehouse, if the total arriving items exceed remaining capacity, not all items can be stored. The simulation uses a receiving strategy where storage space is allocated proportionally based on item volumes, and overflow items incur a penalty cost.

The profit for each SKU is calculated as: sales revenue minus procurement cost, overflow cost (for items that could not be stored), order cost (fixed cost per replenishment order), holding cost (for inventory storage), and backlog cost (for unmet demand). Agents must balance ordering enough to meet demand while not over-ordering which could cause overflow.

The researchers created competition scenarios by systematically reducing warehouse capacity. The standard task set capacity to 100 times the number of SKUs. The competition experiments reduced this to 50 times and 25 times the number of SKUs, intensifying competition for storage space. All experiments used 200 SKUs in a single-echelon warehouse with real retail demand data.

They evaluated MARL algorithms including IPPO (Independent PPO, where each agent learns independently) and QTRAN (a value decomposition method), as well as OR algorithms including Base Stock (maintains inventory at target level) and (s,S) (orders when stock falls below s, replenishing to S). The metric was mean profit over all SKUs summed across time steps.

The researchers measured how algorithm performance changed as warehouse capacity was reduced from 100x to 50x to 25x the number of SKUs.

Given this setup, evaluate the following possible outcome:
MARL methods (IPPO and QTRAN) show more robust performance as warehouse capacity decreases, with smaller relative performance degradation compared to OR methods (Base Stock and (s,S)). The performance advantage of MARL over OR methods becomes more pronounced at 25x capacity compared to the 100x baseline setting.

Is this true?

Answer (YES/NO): NO